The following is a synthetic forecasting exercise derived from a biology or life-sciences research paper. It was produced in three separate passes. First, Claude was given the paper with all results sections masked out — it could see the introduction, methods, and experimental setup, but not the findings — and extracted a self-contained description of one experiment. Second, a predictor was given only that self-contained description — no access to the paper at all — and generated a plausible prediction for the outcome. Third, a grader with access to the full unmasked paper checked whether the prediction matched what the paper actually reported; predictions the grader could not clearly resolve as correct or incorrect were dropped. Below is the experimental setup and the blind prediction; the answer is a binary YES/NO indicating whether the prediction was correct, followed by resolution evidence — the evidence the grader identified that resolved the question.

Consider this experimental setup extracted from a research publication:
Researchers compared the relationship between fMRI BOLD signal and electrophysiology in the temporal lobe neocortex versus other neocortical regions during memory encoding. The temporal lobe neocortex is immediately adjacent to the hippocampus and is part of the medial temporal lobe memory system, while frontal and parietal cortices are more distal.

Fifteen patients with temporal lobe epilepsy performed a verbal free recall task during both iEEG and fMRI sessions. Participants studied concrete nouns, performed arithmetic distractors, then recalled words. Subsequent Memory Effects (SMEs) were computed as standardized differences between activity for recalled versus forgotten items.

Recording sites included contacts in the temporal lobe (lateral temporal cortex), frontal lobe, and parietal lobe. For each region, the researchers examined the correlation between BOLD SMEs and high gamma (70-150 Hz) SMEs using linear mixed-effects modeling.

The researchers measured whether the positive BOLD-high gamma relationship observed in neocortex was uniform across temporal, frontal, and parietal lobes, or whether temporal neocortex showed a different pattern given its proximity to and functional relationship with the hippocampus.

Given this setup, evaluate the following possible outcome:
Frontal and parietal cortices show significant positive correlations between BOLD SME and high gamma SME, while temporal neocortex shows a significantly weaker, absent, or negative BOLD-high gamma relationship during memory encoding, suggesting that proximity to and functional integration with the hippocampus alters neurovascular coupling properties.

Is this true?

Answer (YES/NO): NO